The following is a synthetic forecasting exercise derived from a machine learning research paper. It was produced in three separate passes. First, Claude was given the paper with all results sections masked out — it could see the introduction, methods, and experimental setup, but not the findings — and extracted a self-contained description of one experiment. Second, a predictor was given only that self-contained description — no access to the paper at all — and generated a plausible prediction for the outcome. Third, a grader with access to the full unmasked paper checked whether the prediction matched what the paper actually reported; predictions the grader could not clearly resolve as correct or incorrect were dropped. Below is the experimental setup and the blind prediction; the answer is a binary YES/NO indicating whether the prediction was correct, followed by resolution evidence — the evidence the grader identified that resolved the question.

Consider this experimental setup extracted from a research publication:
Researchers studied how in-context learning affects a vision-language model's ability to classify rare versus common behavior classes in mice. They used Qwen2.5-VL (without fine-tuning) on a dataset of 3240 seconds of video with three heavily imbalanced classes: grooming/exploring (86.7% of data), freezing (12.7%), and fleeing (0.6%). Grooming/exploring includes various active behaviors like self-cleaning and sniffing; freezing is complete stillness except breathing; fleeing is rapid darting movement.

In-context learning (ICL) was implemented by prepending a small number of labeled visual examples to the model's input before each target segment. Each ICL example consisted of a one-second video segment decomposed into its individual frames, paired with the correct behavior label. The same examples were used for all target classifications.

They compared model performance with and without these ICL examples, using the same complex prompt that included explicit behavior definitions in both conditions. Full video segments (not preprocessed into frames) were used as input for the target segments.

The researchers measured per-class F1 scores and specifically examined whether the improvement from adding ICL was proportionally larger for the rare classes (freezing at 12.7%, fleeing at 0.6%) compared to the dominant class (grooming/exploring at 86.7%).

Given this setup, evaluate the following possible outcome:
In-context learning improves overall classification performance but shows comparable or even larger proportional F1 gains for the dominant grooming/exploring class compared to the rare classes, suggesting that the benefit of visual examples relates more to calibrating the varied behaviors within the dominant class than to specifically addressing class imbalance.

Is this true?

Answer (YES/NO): NO